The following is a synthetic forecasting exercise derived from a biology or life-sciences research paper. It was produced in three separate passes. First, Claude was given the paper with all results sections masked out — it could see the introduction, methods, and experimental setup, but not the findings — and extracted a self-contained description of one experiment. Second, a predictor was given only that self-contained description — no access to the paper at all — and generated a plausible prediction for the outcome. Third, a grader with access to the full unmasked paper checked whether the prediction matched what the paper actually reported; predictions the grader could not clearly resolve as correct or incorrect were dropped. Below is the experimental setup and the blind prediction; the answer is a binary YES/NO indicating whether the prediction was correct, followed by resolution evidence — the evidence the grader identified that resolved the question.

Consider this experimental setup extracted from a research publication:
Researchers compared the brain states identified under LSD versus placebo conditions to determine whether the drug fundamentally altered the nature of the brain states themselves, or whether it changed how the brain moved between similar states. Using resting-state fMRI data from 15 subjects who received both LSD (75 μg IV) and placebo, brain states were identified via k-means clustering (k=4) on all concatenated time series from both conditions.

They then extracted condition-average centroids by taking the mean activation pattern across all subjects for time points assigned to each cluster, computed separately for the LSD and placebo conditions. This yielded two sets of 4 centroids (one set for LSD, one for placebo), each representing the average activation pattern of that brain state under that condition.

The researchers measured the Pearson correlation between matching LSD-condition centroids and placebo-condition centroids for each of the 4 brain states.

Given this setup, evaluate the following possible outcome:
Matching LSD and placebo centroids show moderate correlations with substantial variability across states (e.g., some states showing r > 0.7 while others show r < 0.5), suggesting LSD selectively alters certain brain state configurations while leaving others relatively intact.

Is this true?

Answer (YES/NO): NO